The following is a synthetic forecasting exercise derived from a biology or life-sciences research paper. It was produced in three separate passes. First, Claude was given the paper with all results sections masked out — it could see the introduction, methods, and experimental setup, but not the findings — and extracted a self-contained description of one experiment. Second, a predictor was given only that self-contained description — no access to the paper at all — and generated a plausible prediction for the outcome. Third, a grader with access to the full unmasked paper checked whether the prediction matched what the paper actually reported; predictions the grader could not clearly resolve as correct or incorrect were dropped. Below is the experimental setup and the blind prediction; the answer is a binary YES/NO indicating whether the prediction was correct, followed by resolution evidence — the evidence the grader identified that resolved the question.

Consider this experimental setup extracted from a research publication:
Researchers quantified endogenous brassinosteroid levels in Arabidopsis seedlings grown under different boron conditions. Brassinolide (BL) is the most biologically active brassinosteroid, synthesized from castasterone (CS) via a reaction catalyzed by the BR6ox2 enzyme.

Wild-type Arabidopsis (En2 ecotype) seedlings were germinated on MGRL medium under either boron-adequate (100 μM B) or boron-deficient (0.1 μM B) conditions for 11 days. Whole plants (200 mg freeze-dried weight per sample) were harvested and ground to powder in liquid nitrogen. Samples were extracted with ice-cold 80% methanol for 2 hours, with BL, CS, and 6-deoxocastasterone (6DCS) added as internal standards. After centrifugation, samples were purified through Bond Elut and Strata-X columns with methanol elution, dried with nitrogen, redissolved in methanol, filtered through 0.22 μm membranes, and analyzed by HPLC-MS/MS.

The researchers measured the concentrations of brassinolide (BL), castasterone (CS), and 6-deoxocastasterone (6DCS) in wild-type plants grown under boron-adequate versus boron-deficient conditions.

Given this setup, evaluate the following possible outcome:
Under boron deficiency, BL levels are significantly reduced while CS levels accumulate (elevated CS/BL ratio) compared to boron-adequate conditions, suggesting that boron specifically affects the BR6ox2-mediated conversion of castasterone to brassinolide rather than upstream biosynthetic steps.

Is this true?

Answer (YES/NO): NO